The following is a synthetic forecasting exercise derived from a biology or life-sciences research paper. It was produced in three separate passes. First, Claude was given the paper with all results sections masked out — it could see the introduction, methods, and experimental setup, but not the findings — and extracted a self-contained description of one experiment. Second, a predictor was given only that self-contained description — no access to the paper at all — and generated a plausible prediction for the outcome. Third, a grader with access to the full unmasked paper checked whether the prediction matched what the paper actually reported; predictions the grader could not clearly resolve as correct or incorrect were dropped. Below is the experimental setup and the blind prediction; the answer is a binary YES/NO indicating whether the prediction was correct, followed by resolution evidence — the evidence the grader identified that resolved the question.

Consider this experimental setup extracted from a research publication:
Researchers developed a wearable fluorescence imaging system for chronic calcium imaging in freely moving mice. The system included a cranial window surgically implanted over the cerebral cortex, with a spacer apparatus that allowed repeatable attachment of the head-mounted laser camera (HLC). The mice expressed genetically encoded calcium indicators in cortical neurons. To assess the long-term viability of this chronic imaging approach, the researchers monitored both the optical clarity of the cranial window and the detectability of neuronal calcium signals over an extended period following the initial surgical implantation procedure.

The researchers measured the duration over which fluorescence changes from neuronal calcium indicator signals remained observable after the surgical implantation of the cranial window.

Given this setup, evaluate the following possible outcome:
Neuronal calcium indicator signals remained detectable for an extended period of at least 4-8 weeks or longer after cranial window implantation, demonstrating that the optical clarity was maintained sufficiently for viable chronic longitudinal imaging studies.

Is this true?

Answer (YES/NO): YES